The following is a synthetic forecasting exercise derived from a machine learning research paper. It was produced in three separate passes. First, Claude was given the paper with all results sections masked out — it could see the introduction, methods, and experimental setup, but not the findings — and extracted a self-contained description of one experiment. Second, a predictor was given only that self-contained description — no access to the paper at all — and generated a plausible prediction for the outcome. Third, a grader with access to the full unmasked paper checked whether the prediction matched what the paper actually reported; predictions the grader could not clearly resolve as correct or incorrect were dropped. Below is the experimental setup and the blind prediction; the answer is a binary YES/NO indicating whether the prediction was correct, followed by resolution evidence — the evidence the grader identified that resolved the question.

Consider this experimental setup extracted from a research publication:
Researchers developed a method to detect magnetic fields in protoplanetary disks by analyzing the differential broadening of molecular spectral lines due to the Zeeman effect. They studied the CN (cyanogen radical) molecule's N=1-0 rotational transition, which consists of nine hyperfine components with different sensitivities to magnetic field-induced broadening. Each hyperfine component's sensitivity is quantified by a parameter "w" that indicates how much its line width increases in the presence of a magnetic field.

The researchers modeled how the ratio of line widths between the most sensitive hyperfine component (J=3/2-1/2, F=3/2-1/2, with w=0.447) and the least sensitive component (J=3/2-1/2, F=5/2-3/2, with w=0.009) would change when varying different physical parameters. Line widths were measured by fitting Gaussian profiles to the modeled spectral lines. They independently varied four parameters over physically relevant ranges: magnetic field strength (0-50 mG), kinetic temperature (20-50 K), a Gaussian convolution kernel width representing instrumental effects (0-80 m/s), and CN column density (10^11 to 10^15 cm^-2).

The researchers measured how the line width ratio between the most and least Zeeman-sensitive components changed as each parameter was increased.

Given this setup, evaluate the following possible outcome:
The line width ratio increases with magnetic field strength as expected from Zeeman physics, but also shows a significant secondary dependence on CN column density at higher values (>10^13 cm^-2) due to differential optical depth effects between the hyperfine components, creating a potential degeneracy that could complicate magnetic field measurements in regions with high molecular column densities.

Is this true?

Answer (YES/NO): NO